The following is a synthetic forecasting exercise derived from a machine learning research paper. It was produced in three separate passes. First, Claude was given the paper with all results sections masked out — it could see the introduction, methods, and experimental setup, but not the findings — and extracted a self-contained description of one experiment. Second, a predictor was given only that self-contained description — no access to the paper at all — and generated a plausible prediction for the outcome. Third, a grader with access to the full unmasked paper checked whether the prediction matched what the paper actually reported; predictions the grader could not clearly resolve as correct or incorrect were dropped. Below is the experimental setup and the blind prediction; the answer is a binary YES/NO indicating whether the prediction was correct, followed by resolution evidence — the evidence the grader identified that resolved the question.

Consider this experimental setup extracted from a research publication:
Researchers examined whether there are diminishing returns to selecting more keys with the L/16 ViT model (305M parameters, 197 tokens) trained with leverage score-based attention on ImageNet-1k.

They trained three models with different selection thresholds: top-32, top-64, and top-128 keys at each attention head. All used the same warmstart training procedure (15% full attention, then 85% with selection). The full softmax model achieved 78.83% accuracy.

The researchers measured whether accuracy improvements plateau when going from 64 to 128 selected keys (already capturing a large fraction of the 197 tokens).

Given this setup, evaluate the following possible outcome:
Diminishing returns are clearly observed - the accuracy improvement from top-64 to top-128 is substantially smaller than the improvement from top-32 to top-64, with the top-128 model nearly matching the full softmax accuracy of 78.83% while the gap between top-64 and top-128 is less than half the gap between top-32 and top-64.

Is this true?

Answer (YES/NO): NO